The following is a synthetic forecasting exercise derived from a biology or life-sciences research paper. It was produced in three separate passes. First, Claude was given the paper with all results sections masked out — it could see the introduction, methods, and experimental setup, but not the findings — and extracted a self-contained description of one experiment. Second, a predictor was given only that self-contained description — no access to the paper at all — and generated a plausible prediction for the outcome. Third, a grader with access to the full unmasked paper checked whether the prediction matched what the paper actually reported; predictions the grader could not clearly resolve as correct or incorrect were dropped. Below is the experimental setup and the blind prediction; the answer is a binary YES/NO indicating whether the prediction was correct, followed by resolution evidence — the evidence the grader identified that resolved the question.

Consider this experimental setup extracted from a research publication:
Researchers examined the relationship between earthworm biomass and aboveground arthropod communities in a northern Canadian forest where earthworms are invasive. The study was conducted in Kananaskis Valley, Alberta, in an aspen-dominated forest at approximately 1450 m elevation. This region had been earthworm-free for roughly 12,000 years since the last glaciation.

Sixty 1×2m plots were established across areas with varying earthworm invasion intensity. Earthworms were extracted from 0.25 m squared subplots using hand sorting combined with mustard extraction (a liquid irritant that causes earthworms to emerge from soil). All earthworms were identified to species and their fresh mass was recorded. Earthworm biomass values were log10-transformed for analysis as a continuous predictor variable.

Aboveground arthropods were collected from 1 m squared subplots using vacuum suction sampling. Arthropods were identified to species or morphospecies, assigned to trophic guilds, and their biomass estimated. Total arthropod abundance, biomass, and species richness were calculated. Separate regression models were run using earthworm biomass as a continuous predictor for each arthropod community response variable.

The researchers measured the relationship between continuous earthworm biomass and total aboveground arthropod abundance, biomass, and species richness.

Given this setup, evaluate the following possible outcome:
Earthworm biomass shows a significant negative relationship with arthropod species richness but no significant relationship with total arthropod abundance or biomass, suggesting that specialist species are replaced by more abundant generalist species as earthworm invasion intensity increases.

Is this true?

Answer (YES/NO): NO